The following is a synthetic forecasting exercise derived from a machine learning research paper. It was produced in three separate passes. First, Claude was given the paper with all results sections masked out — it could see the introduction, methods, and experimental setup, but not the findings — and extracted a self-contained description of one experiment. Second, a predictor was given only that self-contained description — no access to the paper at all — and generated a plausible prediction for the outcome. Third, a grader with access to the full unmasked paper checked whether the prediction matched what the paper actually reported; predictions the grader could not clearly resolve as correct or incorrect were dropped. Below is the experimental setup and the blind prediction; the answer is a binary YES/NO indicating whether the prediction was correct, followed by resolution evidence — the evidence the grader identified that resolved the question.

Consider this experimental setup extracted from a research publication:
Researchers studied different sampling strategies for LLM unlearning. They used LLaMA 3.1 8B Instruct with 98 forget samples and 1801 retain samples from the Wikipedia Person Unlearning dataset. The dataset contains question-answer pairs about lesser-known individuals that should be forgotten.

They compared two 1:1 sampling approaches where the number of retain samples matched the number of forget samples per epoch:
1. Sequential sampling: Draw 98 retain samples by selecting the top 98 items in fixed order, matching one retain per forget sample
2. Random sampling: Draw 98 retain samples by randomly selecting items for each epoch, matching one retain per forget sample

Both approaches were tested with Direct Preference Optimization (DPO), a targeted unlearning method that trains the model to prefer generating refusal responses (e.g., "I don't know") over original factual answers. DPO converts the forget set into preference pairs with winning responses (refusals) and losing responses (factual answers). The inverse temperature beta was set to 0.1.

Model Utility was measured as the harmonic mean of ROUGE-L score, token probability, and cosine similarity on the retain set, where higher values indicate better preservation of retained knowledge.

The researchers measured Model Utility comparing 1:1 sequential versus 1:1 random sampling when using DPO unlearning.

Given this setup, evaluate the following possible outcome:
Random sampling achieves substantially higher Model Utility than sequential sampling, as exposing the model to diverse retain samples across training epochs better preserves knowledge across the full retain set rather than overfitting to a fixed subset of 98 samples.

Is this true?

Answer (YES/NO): NO